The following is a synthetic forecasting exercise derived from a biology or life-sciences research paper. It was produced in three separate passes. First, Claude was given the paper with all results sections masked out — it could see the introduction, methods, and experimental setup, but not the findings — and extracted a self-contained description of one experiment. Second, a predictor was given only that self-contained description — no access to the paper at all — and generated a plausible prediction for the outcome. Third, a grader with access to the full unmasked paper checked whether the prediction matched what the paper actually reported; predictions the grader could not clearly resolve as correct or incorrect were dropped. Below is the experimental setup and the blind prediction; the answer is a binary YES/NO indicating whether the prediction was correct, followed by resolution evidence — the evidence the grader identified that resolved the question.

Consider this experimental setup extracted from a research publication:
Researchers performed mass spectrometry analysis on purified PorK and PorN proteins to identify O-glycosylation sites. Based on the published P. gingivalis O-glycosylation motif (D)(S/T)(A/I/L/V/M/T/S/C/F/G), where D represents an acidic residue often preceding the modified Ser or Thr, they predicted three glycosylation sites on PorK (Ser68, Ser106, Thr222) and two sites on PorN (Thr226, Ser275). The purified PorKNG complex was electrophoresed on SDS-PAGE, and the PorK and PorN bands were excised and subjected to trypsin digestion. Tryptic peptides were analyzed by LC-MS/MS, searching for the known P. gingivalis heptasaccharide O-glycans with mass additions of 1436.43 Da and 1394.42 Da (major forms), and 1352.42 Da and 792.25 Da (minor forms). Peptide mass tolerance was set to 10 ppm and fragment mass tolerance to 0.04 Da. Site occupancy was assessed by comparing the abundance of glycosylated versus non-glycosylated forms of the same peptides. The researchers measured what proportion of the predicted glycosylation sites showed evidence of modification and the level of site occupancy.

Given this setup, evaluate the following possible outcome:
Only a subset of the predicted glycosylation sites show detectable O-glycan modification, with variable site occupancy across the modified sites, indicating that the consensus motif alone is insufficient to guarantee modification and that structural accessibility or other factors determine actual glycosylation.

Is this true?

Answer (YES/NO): NO